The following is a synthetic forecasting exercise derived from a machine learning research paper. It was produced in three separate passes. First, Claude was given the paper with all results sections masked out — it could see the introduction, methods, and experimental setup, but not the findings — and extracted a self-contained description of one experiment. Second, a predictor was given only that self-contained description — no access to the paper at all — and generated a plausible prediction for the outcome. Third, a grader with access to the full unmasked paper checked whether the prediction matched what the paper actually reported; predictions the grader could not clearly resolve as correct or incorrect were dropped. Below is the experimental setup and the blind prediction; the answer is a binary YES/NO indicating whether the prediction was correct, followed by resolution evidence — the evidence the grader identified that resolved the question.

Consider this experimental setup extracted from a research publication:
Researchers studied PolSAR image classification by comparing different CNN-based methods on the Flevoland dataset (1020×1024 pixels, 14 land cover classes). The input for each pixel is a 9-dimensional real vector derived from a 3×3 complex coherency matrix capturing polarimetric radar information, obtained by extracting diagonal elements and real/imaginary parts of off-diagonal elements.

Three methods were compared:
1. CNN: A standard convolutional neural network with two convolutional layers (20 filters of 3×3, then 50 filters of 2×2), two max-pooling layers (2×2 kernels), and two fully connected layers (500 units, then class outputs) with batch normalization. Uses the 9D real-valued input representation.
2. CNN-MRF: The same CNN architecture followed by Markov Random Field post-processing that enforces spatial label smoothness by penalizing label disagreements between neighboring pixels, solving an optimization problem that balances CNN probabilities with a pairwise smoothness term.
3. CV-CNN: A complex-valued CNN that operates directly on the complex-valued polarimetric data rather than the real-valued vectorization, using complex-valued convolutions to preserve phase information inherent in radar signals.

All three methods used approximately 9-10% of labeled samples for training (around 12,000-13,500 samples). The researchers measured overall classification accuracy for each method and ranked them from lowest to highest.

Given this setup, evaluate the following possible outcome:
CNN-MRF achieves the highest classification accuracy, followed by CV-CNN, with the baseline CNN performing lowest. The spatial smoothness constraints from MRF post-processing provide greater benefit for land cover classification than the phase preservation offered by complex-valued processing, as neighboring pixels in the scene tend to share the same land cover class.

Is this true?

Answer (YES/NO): NO